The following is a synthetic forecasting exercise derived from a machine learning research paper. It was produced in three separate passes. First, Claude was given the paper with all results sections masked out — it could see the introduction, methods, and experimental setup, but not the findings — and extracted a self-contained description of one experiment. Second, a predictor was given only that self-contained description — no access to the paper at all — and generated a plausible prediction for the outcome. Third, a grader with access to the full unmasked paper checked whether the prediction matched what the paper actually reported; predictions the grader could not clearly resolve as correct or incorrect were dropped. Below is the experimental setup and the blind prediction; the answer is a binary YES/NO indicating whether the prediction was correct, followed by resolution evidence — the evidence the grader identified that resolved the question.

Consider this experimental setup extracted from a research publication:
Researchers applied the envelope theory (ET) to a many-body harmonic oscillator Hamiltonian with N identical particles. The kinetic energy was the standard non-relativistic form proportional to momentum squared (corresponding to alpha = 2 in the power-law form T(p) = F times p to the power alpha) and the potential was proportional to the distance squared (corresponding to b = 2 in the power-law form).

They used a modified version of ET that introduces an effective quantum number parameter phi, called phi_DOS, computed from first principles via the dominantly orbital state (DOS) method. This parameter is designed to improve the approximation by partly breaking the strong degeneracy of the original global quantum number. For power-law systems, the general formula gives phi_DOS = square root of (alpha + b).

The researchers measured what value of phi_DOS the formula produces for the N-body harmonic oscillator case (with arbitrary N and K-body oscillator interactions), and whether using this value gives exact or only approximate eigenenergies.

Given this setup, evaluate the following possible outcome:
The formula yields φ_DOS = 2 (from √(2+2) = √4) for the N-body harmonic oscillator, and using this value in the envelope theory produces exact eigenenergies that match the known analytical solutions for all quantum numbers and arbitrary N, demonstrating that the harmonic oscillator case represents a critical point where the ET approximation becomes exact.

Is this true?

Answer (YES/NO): YES